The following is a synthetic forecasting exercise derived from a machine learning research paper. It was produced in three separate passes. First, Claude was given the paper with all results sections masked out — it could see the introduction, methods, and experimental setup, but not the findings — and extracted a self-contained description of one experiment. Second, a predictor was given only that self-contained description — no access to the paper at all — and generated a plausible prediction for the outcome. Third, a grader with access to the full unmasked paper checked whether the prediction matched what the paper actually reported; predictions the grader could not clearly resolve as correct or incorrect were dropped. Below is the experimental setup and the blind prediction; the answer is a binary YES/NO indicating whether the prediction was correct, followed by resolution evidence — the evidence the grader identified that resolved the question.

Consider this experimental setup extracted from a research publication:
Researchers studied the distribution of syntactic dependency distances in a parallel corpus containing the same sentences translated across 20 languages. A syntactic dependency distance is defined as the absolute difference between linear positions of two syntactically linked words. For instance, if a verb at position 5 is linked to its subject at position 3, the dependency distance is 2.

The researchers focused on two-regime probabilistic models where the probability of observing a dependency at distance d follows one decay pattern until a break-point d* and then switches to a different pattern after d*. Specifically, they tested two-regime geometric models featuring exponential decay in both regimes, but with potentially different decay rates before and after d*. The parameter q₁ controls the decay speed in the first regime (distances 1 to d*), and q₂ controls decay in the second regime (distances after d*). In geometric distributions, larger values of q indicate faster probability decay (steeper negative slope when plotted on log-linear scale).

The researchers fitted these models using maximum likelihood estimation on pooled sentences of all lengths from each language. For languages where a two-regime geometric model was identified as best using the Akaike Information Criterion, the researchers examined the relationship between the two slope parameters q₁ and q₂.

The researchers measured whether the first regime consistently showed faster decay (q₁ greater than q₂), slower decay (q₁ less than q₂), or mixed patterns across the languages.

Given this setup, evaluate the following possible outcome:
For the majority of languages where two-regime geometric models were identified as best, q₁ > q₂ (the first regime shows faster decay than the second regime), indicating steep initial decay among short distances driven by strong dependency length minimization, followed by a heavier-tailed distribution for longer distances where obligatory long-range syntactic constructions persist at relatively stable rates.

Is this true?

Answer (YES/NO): YES